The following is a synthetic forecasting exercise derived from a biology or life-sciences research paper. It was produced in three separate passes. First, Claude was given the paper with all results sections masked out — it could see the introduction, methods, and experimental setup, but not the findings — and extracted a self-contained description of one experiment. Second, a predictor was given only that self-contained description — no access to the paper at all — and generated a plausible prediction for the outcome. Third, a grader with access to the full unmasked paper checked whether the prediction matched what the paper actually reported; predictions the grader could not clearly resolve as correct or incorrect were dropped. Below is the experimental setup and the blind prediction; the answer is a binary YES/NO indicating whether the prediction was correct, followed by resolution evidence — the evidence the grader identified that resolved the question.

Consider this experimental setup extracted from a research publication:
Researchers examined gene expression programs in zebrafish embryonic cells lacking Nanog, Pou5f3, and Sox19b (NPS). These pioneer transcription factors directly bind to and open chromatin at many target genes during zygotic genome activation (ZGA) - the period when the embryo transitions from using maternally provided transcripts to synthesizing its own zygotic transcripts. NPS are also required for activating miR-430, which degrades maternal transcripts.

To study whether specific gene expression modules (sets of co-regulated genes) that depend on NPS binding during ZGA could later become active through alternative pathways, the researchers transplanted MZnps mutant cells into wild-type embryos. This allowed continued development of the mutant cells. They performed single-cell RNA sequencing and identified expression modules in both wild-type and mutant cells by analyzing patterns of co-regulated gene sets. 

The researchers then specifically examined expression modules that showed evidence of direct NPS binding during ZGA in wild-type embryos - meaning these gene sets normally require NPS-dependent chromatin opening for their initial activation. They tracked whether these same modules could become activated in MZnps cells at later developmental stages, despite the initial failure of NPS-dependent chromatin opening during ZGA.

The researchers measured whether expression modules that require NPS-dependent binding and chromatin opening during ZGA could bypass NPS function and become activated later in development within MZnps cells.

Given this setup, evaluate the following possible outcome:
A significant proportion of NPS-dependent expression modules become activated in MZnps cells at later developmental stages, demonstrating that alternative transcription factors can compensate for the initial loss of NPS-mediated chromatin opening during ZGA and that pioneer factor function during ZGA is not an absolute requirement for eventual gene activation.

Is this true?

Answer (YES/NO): NO